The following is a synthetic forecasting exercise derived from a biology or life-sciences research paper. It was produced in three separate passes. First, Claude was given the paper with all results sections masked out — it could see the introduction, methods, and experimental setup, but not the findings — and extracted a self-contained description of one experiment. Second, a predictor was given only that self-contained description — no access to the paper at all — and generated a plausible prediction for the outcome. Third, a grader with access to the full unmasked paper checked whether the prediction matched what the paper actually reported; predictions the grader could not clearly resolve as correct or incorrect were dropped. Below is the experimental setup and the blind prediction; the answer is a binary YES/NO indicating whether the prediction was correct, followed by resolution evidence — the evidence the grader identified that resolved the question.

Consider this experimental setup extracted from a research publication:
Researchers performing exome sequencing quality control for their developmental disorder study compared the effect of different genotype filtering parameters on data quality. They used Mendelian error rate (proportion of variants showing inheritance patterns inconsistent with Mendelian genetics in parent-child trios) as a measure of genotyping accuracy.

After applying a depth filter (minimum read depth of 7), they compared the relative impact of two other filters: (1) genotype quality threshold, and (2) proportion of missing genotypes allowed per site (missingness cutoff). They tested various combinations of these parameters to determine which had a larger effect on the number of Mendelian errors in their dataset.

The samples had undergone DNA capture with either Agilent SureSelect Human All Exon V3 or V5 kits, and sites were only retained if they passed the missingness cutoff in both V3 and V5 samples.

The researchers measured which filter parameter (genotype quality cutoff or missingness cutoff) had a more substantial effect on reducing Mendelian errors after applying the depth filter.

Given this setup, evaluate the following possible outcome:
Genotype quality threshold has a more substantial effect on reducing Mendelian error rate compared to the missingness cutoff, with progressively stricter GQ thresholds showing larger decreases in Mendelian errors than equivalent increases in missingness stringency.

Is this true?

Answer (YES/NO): NO